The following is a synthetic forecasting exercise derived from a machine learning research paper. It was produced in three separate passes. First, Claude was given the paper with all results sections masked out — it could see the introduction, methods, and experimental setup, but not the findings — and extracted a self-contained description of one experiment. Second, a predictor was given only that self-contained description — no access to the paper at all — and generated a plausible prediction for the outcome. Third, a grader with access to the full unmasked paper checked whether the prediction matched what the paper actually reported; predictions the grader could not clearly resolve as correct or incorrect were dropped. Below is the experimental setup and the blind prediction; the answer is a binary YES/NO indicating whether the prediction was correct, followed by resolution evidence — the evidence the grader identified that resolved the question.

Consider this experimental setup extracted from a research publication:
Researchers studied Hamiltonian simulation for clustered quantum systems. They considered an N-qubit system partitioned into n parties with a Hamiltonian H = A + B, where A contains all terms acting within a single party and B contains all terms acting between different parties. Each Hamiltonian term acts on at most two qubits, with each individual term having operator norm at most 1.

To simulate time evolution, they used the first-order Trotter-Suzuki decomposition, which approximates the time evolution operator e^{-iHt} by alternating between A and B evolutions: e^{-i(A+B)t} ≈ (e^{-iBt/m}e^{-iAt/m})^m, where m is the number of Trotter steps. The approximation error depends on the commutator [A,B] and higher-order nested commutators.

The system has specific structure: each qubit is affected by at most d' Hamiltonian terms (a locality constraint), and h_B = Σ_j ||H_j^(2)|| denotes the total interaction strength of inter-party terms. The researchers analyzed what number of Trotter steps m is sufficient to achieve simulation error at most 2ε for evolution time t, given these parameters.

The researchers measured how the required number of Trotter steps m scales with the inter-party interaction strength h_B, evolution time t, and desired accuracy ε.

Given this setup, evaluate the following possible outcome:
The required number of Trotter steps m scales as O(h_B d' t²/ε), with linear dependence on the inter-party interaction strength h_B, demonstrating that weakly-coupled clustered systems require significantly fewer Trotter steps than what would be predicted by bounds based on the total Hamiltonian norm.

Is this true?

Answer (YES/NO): YES